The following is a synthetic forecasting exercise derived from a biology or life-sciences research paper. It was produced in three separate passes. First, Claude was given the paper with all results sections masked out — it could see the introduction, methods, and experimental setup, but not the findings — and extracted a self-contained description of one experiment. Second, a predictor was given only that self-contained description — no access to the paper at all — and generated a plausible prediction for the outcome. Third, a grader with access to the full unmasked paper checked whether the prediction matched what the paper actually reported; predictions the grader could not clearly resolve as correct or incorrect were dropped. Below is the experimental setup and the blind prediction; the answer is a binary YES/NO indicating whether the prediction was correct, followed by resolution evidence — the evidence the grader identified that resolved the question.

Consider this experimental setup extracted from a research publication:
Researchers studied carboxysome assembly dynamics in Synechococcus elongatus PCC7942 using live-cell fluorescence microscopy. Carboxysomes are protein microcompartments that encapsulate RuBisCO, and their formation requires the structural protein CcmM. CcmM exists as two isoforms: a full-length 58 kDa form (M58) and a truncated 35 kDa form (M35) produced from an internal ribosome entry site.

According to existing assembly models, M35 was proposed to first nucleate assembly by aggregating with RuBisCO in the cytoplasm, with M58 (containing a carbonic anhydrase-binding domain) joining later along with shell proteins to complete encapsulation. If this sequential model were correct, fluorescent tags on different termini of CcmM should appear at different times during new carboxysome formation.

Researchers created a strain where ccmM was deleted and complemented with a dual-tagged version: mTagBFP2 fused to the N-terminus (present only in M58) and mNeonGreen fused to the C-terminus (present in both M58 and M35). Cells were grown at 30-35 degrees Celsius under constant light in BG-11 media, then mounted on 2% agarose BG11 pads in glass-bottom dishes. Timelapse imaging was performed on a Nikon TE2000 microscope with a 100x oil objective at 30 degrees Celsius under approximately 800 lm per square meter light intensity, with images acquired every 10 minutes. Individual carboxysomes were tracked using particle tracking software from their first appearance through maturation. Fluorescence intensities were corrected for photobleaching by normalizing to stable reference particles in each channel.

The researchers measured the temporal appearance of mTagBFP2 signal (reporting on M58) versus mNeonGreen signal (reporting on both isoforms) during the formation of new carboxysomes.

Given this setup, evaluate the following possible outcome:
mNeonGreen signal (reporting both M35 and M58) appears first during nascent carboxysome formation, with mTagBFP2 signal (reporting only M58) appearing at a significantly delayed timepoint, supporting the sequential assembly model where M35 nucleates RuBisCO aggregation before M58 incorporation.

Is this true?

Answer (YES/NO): NO